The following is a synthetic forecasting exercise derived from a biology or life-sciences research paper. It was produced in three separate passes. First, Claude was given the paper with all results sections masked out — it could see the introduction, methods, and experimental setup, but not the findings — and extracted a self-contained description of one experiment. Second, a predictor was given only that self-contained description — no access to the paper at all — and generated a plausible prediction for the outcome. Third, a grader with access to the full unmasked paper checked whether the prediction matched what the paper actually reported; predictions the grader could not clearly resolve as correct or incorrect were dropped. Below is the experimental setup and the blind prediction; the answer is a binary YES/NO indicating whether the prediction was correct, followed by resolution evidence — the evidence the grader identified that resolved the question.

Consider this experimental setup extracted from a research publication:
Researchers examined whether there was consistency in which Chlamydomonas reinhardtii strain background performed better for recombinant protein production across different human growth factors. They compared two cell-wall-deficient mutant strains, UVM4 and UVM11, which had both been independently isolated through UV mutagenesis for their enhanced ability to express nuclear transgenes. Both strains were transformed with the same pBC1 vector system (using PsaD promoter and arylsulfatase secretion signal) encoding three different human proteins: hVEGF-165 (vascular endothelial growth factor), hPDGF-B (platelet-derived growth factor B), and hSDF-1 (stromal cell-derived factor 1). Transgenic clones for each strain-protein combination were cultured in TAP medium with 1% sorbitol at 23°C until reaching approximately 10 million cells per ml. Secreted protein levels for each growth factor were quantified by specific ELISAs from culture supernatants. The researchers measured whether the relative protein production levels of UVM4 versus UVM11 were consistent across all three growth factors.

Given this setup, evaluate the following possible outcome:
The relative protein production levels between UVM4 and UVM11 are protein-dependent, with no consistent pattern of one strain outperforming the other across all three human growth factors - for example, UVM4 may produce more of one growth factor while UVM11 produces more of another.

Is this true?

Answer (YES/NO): NO